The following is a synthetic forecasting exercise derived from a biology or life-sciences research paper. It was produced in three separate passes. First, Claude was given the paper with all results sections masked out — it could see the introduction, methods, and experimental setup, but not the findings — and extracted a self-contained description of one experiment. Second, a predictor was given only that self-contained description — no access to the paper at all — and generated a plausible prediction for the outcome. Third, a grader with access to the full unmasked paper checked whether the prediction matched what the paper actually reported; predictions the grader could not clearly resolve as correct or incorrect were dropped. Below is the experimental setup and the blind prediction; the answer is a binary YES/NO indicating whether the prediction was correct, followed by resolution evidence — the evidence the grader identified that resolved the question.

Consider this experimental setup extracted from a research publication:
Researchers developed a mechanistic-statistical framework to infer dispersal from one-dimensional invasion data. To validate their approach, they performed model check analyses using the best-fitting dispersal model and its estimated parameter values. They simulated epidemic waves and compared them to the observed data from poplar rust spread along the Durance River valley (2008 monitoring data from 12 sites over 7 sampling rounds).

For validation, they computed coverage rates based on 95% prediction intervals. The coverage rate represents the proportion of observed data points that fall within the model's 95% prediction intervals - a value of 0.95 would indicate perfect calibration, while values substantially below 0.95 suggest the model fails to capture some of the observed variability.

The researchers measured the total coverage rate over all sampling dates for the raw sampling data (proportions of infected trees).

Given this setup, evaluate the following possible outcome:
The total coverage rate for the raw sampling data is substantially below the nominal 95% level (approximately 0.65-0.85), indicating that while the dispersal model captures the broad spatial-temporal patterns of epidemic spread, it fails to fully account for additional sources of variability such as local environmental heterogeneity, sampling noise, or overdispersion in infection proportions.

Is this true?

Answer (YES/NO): YES